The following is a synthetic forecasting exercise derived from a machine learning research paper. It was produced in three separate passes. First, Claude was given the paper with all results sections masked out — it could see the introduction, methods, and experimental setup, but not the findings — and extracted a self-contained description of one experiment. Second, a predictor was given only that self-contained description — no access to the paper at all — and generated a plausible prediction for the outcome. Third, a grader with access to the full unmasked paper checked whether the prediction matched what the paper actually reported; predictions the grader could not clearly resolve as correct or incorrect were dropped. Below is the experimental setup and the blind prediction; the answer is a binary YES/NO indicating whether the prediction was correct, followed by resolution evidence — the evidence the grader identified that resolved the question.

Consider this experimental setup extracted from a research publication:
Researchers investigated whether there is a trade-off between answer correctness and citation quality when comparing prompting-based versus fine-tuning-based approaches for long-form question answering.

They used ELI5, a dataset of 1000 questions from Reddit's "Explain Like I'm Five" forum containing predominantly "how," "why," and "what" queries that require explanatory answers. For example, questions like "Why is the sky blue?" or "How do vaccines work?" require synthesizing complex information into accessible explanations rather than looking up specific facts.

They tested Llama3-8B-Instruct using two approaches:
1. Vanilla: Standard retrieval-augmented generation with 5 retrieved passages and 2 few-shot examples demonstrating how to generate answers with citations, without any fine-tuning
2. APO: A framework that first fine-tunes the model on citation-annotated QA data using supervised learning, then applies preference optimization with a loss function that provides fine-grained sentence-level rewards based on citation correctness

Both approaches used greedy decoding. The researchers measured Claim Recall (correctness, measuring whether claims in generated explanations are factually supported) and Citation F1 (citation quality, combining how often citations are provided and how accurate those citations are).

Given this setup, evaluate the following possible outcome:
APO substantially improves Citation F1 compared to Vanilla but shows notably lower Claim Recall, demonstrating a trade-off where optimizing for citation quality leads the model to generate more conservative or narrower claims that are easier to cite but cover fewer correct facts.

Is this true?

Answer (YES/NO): NO